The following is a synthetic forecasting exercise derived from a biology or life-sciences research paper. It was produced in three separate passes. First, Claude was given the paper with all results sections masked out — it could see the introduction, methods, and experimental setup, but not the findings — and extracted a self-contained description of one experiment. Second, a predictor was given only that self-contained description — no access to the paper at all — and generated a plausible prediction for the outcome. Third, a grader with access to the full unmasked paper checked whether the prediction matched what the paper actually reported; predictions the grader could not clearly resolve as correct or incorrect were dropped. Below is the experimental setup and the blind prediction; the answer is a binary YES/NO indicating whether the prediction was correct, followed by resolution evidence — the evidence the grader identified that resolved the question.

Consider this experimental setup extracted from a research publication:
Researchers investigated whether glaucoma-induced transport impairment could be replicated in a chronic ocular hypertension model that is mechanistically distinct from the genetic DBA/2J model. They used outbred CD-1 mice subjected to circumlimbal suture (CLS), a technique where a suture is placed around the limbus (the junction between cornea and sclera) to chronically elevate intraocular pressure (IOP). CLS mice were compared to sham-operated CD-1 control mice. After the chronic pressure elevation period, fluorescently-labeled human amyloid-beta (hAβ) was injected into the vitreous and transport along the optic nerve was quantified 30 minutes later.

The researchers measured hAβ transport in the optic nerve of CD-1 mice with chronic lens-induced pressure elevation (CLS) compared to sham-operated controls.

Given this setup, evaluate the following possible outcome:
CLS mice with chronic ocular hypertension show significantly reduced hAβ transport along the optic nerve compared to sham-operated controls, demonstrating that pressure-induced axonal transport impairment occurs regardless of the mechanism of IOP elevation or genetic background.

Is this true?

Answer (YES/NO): NO